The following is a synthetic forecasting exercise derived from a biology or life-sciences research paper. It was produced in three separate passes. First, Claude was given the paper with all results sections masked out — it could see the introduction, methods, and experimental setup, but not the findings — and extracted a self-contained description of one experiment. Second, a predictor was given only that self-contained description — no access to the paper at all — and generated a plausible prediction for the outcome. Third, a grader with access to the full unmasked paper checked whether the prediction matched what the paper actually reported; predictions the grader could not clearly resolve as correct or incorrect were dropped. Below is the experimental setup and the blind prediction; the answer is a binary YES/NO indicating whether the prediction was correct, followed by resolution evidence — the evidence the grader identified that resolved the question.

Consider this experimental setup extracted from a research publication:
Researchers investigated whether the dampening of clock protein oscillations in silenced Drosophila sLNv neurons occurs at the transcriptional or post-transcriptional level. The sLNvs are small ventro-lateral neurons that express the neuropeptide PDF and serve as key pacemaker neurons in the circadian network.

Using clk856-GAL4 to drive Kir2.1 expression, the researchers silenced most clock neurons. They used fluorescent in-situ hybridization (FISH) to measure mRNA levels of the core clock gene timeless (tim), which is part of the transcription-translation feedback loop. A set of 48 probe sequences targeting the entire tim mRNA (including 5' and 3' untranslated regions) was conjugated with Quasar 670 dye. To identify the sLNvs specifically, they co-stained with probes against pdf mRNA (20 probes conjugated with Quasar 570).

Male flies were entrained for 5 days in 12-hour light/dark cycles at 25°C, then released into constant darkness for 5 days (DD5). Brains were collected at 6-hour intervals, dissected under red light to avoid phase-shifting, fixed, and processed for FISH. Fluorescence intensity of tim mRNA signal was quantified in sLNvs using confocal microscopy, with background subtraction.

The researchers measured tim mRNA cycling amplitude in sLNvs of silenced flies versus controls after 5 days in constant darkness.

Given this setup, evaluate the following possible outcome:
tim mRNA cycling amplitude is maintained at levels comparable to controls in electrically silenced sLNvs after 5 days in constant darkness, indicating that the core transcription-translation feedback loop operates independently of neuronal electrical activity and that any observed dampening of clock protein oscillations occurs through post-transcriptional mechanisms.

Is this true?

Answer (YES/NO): NO